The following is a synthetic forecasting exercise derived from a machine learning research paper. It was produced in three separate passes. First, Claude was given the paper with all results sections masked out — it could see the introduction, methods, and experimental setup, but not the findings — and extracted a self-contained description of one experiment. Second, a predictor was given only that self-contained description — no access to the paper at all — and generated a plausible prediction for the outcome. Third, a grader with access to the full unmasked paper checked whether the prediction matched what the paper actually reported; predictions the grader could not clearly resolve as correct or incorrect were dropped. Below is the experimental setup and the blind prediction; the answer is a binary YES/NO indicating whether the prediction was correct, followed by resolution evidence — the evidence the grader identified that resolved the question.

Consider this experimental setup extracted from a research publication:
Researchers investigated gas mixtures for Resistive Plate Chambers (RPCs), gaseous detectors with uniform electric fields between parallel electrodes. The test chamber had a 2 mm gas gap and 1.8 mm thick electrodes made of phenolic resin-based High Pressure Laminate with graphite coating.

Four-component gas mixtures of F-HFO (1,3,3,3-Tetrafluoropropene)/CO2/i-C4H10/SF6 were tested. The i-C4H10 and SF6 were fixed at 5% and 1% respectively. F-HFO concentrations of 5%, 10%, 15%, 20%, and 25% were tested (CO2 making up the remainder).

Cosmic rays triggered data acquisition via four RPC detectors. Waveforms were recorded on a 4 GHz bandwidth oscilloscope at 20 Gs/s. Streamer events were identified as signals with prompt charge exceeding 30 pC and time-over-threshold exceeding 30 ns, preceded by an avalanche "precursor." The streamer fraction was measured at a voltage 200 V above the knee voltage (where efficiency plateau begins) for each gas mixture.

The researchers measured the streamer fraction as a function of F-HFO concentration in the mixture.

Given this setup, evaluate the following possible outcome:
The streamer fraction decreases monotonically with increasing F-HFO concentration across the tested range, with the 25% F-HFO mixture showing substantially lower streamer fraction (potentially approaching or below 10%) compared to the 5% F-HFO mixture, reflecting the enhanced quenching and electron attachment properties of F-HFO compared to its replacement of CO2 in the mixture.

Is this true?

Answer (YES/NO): NO